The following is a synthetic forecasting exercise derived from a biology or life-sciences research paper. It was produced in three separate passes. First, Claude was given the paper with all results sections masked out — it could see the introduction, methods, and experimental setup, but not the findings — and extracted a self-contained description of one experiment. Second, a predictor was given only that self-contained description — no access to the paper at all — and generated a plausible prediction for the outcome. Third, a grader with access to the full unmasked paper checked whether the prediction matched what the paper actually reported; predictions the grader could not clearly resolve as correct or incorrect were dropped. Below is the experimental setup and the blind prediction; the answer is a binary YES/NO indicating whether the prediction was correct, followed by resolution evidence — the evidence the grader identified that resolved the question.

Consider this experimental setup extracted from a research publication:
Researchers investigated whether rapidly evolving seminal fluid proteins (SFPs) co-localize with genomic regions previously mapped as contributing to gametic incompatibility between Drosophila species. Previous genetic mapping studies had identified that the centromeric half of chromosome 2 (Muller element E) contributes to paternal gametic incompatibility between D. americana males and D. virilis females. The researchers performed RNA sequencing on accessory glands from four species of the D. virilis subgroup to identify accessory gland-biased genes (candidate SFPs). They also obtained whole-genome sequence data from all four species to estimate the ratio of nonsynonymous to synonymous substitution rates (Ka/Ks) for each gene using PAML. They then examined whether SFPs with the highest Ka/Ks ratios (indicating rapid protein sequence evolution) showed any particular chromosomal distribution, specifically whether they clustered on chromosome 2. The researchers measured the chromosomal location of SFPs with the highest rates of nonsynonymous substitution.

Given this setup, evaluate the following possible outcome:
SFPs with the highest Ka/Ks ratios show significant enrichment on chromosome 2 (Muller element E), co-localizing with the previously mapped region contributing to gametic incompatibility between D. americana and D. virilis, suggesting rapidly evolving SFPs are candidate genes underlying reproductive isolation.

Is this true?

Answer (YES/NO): YES